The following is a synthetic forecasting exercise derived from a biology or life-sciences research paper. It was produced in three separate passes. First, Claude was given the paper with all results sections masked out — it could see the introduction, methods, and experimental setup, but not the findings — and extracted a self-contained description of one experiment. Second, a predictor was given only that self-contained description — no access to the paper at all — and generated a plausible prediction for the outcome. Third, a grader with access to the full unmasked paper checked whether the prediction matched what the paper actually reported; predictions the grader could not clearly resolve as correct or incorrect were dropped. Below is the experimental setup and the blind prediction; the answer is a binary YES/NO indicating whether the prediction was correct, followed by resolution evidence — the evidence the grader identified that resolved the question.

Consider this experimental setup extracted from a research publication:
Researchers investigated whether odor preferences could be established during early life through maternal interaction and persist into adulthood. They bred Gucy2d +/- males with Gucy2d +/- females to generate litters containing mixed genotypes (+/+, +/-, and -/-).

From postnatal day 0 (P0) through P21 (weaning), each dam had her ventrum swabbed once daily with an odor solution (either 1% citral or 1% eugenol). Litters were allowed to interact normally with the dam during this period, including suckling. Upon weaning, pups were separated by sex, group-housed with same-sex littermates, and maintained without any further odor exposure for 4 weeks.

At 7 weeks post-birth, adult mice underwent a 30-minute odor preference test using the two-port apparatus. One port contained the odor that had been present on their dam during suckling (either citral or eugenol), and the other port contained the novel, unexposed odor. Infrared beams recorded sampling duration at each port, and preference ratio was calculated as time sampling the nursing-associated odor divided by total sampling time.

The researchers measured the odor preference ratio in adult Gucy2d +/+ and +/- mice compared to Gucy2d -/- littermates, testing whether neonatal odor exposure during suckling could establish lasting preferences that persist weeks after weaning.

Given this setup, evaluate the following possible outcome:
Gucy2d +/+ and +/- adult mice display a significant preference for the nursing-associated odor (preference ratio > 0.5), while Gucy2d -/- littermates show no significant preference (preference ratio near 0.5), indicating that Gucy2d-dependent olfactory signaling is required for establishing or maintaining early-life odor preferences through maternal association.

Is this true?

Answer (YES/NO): YES